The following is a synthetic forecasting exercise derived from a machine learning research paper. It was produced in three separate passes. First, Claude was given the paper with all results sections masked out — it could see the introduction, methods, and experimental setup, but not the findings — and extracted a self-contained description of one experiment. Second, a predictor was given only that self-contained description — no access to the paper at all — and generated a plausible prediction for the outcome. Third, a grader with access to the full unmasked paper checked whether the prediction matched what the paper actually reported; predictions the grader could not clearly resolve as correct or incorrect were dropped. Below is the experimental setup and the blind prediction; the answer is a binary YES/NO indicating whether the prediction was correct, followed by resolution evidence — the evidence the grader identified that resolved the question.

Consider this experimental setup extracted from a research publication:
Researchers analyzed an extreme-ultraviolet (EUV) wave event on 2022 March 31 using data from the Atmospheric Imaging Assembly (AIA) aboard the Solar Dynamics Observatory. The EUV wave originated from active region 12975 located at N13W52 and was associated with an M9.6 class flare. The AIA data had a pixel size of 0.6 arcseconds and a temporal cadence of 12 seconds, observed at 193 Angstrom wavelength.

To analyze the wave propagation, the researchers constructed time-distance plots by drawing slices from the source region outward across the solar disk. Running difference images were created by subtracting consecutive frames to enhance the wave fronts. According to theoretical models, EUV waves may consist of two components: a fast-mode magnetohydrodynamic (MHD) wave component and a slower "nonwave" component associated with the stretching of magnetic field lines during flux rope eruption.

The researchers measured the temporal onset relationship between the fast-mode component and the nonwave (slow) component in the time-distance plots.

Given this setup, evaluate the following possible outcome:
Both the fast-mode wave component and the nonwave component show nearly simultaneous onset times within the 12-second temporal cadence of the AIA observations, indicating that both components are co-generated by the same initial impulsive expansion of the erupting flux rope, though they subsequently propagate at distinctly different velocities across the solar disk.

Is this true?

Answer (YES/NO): NO